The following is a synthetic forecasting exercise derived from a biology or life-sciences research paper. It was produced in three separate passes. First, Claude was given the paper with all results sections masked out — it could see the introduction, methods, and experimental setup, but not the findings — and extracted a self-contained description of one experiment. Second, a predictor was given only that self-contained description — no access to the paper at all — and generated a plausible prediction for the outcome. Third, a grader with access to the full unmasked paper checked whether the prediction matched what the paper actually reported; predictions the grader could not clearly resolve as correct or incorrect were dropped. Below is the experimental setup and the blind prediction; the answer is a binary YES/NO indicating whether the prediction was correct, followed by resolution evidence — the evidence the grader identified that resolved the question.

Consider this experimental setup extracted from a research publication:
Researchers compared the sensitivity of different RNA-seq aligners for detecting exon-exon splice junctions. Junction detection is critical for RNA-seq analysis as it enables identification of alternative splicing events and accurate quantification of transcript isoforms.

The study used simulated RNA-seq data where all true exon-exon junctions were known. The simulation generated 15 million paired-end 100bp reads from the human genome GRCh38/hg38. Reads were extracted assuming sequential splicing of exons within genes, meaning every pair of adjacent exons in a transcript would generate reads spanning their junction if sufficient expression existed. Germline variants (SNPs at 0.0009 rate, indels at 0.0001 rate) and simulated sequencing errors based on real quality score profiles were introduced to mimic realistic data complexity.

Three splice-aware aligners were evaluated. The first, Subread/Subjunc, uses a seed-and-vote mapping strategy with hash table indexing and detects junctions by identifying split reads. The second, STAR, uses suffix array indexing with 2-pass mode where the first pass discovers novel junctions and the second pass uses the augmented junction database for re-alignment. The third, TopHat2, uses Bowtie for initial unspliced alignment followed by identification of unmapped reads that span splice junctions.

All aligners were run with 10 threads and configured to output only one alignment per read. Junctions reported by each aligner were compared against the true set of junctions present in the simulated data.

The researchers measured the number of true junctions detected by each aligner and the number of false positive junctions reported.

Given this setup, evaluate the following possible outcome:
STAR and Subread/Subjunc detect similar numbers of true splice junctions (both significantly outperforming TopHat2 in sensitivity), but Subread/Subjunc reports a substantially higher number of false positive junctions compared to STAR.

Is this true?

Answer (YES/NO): NO